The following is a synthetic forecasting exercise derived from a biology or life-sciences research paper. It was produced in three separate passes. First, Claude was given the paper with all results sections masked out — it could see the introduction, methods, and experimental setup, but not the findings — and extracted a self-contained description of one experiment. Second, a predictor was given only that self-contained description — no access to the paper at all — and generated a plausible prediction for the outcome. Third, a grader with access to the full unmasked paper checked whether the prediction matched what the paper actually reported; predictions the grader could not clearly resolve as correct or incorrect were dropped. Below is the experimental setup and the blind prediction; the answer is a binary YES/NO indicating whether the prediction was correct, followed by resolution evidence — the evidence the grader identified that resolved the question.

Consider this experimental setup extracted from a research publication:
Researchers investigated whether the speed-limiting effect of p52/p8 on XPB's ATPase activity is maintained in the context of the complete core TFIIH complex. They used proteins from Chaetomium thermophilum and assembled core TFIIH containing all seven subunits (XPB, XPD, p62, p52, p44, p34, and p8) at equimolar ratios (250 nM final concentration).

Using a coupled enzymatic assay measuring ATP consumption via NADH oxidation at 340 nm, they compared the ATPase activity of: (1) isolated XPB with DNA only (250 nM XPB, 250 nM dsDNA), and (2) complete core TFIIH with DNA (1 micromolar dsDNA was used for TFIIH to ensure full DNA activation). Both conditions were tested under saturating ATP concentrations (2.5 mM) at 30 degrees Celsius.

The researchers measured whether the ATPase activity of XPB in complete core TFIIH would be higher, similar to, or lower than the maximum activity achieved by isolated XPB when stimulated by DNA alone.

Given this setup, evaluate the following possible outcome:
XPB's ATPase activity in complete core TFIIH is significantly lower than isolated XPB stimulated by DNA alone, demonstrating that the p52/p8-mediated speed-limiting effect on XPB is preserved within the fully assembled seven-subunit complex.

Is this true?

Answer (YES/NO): YES